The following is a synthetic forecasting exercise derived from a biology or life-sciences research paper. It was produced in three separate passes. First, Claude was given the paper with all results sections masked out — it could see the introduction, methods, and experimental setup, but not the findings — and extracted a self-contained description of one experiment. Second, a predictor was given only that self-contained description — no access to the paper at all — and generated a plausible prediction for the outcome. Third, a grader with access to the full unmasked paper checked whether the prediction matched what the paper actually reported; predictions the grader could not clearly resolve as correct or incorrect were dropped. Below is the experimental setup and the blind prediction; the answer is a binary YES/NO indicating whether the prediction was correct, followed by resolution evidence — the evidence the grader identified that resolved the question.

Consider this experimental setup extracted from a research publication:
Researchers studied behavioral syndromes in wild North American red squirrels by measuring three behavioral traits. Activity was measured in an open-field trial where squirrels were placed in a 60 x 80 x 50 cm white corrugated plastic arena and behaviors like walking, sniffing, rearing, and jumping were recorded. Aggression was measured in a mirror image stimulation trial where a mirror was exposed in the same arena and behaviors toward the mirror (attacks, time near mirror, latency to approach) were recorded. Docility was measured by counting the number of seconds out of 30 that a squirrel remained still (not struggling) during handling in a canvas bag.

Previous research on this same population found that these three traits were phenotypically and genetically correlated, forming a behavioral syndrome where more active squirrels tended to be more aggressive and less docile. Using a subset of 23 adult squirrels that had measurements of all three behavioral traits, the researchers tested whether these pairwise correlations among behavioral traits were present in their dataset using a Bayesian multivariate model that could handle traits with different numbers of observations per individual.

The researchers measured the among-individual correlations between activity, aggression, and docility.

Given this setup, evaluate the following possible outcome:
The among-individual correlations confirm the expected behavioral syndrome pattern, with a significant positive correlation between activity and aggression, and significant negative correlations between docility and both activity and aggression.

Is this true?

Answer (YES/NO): NO